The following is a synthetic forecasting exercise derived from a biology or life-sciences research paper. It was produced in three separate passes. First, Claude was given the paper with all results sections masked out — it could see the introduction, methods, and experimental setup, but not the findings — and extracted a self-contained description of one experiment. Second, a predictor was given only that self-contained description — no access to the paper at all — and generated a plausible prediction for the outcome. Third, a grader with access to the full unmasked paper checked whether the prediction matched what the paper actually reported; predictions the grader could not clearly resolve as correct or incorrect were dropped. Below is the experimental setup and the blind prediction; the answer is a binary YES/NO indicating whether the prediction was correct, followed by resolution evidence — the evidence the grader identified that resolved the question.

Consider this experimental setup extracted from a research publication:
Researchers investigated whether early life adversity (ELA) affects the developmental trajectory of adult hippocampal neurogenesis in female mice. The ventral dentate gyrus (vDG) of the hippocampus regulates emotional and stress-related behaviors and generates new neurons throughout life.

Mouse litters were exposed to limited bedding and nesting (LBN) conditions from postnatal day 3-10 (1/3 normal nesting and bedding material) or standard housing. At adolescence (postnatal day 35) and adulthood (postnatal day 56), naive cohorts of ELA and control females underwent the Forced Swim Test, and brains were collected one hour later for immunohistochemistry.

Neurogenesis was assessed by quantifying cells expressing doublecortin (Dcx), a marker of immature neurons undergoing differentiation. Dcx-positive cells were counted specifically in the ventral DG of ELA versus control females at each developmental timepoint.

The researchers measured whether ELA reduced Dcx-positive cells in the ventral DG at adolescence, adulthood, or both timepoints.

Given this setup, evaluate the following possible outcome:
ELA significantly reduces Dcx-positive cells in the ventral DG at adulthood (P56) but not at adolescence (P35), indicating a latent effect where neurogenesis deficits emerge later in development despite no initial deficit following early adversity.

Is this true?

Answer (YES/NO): YES